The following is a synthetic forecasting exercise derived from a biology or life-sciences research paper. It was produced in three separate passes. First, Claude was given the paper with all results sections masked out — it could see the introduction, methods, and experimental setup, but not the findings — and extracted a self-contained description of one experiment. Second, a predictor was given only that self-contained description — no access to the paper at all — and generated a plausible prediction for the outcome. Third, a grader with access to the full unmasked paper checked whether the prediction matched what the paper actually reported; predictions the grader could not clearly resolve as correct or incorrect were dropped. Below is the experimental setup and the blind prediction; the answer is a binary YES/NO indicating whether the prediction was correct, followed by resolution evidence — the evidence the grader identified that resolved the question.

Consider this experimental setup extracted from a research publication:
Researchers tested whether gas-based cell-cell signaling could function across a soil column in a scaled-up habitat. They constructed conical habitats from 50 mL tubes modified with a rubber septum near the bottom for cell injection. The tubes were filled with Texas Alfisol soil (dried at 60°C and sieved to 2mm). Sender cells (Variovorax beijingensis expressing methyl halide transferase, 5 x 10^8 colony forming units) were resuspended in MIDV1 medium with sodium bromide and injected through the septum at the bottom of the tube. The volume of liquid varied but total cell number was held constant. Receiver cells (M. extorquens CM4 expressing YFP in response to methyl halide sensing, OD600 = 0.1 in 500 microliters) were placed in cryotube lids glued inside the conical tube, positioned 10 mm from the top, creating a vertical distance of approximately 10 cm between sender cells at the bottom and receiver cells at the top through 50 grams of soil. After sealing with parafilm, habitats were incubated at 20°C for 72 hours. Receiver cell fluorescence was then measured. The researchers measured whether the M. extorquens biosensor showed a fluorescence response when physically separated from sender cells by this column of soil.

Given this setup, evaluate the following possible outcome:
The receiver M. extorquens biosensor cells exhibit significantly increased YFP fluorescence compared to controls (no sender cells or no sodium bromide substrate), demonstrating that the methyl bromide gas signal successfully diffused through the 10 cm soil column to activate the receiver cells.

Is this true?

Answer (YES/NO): YES